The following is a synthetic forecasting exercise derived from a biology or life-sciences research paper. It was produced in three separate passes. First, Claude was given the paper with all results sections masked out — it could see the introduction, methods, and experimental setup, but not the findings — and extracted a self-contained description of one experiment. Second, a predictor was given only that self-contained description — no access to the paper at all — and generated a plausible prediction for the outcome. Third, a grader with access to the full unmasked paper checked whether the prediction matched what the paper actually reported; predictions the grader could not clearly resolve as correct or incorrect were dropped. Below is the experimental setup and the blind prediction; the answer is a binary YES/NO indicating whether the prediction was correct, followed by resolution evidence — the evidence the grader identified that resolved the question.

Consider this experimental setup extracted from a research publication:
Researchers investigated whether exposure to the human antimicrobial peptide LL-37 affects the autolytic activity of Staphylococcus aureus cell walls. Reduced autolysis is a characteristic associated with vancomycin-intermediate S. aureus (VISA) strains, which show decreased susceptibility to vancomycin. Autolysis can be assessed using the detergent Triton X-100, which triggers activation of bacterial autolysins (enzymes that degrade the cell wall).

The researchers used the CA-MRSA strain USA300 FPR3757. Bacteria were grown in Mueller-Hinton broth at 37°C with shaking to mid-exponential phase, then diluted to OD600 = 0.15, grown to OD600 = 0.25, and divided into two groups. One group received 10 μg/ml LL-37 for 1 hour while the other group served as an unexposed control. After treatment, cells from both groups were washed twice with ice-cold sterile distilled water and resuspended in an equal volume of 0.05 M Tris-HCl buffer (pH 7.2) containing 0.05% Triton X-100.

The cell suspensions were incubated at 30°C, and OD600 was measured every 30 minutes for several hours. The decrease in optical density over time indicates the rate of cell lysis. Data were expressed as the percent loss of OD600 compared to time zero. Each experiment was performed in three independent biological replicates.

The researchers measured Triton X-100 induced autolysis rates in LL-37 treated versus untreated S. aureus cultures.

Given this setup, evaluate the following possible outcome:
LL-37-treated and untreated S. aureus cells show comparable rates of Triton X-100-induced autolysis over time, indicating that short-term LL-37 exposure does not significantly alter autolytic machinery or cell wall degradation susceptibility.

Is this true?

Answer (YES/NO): NO